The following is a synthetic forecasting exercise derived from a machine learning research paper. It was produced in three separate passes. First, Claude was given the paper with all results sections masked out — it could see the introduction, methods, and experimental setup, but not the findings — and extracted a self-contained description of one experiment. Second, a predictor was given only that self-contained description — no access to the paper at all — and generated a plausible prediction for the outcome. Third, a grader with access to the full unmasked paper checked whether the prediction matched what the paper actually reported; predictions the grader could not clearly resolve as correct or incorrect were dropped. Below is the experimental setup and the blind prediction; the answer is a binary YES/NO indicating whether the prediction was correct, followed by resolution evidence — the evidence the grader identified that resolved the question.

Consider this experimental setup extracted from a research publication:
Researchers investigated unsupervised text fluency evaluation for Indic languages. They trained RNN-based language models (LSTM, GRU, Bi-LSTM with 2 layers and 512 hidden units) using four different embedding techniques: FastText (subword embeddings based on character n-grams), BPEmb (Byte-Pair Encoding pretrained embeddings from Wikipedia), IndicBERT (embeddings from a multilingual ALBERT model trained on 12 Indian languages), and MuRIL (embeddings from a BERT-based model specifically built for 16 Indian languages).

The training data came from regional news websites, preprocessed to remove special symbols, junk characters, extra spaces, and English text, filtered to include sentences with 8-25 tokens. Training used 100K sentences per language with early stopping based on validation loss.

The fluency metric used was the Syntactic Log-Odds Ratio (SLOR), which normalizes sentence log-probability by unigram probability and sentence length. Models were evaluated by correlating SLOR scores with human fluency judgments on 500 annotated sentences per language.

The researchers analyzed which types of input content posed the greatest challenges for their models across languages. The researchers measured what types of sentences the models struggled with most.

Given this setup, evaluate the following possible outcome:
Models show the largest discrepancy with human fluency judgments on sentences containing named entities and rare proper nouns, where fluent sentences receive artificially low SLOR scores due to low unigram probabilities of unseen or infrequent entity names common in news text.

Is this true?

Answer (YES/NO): NO